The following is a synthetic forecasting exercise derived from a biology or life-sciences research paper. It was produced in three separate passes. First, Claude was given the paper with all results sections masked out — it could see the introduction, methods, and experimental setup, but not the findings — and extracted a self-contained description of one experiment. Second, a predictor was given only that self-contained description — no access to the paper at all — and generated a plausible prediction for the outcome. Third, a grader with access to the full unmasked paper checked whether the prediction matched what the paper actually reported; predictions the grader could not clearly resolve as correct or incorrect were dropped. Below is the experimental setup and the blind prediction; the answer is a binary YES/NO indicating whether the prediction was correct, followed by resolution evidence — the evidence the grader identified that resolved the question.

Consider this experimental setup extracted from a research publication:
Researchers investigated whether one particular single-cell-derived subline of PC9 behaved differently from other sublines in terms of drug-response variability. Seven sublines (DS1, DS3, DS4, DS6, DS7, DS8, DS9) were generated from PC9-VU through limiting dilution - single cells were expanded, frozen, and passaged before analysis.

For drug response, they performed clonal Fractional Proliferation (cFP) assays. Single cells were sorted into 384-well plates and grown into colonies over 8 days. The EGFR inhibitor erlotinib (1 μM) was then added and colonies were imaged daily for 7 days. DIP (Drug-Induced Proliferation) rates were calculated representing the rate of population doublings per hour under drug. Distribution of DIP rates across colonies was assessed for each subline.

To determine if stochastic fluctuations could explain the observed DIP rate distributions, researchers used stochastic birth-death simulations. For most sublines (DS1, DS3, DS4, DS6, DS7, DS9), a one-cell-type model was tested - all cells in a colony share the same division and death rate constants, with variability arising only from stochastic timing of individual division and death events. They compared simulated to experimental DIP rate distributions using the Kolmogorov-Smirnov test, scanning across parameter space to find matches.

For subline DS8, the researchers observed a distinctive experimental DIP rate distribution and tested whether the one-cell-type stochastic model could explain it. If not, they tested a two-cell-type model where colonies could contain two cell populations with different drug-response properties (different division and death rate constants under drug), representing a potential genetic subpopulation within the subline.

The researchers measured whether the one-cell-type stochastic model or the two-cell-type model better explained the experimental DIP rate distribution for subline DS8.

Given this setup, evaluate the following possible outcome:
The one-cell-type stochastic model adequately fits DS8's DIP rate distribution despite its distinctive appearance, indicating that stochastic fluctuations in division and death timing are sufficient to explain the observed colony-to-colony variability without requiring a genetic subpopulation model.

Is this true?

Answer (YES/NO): NO